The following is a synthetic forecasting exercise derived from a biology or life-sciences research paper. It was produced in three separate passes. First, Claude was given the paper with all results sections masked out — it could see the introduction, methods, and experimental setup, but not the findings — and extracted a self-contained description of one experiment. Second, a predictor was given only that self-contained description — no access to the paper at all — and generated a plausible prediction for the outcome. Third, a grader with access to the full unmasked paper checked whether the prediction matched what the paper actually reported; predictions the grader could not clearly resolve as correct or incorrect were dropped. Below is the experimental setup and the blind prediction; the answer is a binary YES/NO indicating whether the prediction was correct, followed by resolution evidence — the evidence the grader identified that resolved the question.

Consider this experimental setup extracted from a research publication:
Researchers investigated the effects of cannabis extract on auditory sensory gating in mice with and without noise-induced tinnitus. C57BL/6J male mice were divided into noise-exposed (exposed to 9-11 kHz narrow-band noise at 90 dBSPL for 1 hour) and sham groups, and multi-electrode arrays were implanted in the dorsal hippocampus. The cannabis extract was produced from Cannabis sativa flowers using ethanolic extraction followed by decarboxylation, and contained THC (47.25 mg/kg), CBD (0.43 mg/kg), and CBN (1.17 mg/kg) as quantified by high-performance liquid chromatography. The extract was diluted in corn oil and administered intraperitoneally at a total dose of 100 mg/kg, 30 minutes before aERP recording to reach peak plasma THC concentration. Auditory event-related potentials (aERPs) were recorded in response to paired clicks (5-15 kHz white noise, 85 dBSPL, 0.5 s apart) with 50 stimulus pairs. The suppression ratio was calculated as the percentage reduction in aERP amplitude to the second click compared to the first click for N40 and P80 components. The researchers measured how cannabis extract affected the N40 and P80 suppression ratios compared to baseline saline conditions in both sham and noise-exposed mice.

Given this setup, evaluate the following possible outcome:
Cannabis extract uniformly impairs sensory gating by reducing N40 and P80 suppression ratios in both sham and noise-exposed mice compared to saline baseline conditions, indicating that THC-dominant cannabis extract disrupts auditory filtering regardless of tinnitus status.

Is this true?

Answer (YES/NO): NO